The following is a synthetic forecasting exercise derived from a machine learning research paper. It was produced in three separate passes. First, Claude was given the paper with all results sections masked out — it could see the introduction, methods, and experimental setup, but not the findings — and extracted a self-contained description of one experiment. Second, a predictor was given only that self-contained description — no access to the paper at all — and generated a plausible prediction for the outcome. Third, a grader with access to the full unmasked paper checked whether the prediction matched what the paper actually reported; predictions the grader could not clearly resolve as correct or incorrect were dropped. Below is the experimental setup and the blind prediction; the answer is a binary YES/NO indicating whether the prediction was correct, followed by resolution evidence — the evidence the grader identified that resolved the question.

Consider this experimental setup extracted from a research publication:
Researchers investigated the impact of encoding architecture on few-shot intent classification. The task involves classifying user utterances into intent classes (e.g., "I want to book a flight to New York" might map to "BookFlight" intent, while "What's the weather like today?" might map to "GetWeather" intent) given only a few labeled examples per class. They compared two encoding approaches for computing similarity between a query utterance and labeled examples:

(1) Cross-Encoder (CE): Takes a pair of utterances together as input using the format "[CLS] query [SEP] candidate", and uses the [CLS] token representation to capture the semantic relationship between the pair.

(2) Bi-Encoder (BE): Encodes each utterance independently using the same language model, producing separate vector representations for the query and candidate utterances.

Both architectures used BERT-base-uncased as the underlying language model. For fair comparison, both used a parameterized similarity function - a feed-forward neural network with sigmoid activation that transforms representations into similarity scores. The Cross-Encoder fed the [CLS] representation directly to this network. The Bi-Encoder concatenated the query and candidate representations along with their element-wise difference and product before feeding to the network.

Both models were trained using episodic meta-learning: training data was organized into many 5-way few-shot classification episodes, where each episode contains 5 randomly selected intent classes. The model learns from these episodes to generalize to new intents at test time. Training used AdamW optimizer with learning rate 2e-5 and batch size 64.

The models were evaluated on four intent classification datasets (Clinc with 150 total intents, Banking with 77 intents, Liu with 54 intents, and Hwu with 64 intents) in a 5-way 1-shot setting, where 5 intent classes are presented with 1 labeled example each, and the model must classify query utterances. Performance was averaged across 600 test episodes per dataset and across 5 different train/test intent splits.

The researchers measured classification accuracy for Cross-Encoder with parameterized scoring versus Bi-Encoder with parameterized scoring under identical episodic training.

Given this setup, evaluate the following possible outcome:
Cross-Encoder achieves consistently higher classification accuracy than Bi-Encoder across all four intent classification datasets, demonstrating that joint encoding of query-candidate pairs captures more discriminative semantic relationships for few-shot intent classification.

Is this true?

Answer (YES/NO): YES